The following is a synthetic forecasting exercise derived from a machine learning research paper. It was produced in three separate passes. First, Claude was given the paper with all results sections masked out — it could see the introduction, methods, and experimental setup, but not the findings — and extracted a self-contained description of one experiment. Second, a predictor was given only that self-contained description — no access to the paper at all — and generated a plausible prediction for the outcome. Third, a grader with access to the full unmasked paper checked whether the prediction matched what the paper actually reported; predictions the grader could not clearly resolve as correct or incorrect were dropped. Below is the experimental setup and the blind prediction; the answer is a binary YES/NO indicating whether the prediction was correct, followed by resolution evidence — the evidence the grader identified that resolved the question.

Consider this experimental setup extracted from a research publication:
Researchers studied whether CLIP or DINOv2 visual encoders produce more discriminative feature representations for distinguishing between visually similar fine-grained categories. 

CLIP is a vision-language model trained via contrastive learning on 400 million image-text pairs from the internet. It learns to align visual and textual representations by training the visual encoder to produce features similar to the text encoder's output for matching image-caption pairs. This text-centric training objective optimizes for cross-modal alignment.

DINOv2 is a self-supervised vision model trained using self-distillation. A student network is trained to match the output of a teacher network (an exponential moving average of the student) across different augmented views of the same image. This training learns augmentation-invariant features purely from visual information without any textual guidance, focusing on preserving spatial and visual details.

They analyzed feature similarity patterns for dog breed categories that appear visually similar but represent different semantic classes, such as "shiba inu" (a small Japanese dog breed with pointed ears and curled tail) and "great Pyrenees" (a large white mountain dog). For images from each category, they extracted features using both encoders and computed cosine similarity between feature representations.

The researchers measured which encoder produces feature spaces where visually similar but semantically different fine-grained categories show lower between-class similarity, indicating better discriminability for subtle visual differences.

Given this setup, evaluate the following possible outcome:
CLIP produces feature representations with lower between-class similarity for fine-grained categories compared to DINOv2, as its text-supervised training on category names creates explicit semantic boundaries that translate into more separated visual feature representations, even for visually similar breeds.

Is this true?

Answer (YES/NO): NO